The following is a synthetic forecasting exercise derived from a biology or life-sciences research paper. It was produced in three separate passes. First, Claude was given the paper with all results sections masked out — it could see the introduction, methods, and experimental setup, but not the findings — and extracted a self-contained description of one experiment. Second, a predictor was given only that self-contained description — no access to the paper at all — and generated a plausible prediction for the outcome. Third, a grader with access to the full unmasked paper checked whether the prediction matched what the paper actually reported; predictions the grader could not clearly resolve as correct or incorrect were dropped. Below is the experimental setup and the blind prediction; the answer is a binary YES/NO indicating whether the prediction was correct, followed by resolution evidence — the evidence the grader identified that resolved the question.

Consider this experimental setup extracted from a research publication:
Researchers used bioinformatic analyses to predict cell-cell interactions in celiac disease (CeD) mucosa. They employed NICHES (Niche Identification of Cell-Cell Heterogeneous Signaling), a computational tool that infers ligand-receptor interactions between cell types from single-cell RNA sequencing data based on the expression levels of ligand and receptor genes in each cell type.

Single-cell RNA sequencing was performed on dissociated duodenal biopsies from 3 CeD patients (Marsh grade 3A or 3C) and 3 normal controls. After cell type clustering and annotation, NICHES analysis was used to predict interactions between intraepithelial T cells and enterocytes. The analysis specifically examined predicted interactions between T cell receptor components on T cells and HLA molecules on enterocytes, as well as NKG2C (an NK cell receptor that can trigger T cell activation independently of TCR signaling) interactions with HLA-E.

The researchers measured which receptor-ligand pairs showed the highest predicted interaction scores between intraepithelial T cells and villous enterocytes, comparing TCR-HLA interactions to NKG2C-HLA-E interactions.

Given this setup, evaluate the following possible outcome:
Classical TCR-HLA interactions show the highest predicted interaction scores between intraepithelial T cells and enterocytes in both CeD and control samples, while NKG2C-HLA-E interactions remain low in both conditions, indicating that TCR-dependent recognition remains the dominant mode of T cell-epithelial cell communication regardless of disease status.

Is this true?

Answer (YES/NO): YES